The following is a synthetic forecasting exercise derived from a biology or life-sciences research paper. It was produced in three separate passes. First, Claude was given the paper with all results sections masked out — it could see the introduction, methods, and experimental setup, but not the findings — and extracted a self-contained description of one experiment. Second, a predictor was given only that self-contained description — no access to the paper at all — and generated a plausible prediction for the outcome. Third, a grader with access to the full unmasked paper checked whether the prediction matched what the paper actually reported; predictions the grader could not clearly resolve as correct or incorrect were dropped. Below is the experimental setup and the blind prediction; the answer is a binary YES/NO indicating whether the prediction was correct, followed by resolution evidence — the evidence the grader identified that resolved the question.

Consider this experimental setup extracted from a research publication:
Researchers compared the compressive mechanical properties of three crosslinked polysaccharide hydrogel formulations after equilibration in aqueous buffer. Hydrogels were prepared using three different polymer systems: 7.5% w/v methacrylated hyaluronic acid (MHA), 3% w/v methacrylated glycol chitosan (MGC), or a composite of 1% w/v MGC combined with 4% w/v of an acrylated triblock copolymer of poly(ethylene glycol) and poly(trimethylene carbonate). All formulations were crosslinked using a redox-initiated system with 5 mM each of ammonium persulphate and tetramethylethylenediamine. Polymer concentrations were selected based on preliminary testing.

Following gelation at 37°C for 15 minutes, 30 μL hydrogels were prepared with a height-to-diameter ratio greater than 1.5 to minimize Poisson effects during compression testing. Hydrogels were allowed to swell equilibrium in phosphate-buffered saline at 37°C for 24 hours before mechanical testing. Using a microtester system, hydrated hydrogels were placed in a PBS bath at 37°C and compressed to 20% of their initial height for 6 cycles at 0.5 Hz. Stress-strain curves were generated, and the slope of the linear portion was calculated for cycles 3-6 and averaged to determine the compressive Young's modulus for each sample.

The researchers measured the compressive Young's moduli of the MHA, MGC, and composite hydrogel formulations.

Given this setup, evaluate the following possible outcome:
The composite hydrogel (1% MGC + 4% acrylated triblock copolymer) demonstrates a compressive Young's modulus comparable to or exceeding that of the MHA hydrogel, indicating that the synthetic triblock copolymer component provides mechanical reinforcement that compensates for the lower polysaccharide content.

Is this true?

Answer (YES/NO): YES